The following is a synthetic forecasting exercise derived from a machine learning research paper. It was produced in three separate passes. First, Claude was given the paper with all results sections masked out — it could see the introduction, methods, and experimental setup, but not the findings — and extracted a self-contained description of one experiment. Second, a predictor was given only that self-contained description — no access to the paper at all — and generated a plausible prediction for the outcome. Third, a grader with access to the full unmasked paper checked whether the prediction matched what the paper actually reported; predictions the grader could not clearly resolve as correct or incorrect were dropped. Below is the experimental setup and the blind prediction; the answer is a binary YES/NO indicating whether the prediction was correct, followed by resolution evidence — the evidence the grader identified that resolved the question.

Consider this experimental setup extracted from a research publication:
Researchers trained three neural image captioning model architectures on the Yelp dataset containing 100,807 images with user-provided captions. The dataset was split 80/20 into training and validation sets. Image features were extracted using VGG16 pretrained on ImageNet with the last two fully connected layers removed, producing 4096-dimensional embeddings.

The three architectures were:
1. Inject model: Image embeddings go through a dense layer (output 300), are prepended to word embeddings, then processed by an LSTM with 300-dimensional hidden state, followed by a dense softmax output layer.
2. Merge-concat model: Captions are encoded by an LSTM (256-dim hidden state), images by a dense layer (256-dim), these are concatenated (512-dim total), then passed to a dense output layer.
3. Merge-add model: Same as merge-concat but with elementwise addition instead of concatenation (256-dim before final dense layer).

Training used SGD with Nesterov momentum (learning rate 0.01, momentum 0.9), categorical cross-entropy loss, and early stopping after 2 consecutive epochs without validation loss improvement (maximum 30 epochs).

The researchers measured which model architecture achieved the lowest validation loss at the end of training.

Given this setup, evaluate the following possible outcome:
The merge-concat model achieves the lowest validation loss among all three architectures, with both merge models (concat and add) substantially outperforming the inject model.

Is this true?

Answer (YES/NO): NO